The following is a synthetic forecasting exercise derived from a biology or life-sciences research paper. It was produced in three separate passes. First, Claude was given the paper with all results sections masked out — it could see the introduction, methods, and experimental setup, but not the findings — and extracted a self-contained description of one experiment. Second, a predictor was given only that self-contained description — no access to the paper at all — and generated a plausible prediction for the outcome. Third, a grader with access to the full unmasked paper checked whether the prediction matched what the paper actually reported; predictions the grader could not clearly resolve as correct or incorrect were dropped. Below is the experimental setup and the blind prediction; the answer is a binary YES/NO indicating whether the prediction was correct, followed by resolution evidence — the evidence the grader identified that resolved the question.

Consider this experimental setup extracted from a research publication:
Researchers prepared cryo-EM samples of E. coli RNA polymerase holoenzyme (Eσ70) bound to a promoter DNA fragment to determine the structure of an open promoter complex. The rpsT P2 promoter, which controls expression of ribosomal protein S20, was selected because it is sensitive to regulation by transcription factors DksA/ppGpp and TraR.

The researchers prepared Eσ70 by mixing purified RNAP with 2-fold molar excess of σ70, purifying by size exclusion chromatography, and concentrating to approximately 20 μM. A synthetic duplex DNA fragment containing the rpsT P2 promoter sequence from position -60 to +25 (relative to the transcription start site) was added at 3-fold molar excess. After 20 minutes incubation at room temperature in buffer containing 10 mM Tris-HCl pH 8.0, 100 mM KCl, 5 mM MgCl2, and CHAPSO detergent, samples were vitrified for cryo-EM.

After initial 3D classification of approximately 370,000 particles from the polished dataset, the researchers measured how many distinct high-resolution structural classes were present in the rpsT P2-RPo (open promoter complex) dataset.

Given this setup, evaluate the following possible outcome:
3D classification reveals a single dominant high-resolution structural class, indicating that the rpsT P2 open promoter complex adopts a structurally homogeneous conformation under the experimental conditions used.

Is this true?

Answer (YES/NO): NO